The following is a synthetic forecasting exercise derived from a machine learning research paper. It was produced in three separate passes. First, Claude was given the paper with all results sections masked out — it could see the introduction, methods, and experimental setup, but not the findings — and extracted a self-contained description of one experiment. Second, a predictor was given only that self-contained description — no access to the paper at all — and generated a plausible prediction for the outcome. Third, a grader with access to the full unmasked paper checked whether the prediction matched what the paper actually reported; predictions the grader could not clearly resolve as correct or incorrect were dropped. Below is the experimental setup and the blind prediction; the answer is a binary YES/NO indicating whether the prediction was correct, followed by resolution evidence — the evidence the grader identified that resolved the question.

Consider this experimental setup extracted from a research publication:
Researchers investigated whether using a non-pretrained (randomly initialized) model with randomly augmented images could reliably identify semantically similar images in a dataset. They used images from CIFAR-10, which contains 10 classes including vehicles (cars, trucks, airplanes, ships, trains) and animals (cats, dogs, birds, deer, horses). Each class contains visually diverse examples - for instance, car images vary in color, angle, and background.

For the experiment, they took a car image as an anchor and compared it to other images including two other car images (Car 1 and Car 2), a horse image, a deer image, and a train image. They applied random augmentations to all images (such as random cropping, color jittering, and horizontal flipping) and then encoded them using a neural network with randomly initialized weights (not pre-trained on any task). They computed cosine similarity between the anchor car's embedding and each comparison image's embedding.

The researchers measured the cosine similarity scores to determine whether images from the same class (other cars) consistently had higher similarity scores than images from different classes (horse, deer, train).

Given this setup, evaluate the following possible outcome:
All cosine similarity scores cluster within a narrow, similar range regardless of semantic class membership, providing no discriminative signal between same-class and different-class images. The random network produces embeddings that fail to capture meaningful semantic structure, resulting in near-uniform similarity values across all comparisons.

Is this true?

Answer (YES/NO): NO